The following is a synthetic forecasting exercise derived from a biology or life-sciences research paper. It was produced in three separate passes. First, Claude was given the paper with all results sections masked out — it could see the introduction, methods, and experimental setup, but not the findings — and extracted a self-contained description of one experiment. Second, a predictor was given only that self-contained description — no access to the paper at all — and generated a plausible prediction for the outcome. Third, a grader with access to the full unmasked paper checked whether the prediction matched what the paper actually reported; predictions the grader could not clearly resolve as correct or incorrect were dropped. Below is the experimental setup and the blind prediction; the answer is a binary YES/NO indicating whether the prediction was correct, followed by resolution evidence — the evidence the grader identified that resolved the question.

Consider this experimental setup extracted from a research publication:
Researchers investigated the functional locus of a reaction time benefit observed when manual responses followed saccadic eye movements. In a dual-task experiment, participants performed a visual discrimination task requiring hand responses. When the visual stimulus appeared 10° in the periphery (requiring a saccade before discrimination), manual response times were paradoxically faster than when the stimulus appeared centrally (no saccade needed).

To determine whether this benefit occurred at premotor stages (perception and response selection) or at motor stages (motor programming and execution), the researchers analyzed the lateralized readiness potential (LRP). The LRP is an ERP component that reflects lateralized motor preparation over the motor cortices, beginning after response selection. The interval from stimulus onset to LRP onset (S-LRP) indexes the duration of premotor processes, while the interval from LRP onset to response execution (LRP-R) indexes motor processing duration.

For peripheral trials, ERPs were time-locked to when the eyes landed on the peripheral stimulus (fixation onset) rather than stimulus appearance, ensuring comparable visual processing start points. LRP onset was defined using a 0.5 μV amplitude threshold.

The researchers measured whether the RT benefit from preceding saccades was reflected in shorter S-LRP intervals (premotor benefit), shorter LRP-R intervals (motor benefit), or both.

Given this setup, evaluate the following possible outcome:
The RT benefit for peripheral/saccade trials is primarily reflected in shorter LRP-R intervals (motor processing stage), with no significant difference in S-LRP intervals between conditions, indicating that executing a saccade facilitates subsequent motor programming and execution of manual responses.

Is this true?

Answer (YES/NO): YES